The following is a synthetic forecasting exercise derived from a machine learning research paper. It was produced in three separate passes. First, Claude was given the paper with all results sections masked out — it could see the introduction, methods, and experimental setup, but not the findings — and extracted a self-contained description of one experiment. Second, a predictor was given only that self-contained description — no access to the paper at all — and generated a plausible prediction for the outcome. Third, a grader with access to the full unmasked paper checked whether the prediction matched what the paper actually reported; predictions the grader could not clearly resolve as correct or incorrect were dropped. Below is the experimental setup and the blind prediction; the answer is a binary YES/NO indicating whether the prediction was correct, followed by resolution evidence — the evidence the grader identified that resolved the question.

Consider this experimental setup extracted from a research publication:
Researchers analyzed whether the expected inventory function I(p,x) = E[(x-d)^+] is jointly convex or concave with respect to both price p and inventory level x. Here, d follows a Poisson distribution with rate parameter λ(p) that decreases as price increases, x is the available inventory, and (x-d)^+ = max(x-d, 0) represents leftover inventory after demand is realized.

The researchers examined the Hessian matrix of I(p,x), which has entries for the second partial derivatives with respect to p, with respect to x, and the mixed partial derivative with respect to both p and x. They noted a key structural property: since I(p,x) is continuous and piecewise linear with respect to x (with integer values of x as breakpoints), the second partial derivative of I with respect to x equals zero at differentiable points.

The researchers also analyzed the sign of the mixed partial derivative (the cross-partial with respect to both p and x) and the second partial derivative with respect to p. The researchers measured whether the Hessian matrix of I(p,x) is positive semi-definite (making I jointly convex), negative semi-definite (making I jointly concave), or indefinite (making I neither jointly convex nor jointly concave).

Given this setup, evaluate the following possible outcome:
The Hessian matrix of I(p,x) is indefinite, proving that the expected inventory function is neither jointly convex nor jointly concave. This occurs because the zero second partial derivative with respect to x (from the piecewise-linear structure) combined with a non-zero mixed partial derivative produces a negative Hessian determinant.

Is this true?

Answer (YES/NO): YES